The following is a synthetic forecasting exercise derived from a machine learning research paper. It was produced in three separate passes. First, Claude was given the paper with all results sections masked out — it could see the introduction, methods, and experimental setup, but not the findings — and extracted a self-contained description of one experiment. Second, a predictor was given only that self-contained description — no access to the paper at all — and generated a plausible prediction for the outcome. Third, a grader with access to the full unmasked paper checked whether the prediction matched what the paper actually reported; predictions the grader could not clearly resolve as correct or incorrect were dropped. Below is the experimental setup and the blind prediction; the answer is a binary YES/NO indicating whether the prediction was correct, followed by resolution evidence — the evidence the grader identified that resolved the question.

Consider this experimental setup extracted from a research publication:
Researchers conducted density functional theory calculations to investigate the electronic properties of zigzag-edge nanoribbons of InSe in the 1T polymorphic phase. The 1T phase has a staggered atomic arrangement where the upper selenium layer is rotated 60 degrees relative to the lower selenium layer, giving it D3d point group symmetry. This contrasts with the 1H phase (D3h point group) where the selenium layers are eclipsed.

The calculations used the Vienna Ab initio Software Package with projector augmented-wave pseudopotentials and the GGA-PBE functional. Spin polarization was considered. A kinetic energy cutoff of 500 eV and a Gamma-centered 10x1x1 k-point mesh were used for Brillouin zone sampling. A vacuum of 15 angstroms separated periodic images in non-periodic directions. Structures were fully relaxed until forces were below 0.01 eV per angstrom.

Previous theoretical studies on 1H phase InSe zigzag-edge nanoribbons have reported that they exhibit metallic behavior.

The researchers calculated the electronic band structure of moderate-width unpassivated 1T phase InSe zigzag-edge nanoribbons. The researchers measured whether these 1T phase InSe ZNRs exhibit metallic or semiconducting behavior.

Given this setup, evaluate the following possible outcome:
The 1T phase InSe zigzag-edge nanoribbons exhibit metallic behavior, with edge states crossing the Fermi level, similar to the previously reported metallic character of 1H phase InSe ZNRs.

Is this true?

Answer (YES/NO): NO